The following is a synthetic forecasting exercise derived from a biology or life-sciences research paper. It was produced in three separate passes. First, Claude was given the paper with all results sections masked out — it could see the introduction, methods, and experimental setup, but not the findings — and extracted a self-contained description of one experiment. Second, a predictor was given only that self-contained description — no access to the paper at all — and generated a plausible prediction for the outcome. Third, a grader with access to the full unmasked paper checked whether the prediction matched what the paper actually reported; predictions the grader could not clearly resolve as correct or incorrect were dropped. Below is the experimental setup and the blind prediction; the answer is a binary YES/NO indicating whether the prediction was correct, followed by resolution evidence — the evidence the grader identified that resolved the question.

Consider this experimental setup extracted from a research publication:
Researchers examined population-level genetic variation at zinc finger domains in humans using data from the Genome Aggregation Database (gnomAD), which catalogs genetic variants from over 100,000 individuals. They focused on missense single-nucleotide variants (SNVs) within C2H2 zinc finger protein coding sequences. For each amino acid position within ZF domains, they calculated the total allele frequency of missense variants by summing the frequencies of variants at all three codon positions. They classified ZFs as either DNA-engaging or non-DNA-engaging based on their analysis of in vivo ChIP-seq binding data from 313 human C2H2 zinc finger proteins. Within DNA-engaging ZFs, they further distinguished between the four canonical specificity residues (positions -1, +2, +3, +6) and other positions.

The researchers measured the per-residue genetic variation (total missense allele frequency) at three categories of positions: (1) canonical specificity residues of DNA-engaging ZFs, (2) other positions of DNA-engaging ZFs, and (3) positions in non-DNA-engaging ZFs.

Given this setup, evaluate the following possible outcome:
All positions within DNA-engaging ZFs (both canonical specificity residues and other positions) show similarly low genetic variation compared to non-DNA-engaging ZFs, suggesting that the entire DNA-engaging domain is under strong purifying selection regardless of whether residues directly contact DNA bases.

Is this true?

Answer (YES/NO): YES